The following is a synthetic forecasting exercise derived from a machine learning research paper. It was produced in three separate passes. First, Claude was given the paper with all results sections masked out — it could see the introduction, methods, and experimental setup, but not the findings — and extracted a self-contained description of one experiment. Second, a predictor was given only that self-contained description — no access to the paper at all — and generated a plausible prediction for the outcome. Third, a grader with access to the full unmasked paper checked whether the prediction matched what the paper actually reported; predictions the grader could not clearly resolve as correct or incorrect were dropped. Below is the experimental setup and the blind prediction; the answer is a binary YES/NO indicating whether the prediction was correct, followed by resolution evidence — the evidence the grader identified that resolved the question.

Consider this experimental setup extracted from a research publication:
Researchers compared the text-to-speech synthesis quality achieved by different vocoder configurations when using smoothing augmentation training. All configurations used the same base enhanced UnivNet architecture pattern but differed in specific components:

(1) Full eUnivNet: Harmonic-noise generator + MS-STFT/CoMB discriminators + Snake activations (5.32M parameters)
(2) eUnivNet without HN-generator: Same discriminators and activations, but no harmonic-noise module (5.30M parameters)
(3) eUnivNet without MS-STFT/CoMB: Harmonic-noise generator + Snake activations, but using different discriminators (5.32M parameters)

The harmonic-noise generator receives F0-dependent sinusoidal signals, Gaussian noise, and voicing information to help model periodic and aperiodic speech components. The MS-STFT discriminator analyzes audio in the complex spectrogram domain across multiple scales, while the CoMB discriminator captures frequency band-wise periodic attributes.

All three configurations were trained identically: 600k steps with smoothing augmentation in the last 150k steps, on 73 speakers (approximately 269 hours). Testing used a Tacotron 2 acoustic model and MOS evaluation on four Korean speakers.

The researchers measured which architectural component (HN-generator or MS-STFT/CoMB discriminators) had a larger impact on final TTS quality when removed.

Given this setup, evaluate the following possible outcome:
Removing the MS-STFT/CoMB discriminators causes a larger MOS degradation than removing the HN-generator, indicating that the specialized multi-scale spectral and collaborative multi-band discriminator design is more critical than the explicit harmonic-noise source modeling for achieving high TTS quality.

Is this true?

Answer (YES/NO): YES